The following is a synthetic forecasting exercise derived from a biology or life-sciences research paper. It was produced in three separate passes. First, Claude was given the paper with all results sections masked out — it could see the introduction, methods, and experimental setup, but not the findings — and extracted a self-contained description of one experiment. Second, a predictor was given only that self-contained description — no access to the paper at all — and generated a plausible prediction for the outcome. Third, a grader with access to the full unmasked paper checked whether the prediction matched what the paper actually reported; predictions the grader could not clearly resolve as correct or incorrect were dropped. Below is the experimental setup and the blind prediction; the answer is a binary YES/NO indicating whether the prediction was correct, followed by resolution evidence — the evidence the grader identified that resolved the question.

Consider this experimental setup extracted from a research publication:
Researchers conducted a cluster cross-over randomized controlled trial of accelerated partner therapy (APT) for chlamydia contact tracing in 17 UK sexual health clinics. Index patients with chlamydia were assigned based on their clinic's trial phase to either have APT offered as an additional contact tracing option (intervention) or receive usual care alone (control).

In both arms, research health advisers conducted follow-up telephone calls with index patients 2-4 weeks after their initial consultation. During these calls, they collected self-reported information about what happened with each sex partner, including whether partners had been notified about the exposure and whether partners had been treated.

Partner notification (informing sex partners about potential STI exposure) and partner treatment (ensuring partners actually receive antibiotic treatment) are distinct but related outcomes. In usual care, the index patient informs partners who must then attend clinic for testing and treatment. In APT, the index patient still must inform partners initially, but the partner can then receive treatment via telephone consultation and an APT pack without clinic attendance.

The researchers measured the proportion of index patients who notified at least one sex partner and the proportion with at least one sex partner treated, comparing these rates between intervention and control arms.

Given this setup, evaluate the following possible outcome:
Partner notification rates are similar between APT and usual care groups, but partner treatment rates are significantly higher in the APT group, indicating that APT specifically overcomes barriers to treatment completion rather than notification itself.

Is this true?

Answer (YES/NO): NO